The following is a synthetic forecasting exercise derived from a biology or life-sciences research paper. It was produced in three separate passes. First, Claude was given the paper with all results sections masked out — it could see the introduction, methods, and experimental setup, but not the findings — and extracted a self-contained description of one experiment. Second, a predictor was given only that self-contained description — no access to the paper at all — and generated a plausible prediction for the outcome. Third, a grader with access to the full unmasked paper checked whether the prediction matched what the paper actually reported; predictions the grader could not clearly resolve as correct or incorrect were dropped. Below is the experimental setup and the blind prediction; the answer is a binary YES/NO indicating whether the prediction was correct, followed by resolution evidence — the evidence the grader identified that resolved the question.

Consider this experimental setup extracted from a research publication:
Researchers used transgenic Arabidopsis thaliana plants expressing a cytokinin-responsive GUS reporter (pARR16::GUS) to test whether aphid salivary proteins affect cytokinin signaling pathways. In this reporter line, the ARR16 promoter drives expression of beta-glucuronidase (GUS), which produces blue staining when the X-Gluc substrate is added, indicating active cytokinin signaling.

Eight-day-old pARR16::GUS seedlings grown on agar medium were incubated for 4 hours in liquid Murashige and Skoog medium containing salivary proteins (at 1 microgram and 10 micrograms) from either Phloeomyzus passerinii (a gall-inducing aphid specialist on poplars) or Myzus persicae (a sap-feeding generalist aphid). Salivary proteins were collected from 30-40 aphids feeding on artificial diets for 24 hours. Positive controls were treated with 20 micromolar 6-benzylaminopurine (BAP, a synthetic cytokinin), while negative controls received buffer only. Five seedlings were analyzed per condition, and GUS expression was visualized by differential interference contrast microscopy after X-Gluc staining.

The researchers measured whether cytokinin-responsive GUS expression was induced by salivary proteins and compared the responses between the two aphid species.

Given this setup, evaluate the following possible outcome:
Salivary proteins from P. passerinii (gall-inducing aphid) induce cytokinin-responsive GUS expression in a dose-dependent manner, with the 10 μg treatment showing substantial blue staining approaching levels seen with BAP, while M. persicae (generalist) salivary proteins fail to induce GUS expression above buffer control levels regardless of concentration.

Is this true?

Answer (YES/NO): NO